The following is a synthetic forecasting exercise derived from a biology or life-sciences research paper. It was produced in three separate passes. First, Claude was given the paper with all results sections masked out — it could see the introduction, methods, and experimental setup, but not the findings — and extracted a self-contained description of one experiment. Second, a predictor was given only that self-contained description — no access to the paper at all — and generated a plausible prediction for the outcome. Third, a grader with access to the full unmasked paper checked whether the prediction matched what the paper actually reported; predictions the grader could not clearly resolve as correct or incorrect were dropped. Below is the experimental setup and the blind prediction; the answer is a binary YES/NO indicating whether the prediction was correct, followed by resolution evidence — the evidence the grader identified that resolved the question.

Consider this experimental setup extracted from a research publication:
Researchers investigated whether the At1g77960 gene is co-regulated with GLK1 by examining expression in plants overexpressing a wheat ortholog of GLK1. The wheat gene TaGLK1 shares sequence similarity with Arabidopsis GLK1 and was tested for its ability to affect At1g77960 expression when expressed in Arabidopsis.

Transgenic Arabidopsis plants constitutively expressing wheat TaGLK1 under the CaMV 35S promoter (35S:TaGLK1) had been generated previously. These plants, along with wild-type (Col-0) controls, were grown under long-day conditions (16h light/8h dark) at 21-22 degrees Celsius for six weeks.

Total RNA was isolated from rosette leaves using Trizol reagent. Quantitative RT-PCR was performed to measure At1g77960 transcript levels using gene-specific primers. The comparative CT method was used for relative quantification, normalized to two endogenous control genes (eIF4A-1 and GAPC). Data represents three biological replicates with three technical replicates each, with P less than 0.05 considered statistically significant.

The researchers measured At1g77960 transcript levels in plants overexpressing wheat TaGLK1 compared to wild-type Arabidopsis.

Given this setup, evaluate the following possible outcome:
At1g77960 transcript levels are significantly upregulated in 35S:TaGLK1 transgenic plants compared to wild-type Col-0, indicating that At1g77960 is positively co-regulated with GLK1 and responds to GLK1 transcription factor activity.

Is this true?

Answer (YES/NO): YES